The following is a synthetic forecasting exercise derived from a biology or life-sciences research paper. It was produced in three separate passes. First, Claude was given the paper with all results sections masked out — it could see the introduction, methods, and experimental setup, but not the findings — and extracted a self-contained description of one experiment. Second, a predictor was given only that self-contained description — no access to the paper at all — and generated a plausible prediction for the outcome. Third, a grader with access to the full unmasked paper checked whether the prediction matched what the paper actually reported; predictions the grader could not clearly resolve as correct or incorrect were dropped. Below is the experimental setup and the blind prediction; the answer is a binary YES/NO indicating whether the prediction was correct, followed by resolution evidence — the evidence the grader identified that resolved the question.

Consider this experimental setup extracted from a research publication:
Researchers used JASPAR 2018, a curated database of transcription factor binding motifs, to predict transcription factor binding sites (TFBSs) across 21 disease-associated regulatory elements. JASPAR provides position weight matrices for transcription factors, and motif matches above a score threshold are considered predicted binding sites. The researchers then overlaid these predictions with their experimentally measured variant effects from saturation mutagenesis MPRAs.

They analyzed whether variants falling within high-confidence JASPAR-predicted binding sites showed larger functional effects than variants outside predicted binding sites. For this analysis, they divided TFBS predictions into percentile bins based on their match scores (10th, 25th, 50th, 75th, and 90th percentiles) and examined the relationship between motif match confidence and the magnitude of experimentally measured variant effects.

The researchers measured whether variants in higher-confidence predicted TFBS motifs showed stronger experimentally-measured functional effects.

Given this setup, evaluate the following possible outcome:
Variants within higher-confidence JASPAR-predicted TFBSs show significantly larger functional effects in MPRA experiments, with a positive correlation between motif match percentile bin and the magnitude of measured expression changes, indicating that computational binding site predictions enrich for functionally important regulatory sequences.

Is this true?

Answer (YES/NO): NO